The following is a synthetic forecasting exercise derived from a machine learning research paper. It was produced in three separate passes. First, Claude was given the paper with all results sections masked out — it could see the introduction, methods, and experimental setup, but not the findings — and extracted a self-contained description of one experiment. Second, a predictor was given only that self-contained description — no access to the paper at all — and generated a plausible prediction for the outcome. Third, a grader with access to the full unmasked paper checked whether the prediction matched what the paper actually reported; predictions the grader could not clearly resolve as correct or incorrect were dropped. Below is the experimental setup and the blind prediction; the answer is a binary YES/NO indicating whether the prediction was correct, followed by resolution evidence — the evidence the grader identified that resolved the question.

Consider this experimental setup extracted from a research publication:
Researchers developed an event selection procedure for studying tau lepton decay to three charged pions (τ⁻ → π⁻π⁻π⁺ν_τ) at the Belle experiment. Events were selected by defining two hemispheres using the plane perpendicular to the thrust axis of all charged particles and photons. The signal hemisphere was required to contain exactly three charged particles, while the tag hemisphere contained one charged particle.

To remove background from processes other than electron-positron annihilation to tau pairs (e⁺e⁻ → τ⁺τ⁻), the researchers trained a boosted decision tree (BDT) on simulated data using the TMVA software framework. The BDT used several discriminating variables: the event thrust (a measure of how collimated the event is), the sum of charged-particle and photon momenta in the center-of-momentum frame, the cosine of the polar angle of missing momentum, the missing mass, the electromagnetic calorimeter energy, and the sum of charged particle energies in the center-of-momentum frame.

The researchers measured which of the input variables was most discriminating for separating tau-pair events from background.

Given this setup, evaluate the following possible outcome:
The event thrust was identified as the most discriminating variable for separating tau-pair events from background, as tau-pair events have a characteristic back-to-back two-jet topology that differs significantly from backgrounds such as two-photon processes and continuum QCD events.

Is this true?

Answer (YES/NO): YES